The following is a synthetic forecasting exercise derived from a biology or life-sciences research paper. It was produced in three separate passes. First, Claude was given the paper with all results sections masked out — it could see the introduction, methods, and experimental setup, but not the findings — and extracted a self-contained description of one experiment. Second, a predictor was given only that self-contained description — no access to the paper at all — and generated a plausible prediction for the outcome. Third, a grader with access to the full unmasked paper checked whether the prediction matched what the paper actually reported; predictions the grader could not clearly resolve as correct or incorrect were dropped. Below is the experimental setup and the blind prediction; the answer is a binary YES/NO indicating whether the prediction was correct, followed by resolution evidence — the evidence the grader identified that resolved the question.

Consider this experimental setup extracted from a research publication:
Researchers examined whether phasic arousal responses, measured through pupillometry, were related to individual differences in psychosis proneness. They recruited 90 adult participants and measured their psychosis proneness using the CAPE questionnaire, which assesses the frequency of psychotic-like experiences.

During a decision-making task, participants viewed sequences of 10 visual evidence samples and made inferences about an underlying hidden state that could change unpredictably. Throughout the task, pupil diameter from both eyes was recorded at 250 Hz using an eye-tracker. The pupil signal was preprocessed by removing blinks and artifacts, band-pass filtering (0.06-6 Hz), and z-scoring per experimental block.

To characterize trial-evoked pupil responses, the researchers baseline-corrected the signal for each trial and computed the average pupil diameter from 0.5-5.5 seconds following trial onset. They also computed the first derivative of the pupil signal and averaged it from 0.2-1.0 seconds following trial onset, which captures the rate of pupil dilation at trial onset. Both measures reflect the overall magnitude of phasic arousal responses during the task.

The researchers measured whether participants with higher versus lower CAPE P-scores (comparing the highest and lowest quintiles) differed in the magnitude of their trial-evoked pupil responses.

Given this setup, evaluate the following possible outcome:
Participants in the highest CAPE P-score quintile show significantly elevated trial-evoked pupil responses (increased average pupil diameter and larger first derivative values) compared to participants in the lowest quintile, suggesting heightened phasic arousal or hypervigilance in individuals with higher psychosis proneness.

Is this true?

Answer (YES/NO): NO